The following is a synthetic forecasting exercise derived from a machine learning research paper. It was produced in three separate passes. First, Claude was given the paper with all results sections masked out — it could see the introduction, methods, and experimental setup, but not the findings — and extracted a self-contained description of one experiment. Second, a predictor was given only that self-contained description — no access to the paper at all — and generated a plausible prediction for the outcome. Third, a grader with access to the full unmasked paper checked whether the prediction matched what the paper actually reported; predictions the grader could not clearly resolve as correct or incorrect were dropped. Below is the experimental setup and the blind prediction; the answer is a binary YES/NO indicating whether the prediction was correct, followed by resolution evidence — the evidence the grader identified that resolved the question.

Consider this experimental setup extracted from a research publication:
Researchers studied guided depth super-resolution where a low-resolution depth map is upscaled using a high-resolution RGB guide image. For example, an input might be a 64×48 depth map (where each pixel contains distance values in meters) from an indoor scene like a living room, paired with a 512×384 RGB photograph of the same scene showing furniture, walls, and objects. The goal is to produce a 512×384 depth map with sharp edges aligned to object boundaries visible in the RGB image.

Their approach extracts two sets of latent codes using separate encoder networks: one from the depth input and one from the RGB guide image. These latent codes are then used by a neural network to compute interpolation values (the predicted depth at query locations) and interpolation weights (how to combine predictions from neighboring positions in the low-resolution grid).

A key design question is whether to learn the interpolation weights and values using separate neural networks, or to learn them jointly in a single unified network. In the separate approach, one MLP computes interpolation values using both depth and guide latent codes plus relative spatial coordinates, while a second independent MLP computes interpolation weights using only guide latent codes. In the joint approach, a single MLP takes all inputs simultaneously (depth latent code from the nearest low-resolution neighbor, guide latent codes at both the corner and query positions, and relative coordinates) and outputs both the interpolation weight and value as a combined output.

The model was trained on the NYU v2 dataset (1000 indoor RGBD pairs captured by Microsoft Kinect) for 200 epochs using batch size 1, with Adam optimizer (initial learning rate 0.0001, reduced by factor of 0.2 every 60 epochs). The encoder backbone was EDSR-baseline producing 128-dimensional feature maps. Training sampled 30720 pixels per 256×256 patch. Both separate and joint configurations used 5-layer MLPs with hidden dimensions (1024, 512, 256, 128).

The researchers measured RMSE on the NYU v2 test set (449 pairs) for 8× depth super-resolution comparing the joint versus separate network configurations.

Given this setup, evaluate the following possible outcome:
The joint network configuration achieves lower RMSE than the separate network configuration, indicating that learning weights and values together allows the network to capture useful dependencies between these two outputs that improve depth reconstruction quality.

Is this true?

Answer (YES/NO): YES